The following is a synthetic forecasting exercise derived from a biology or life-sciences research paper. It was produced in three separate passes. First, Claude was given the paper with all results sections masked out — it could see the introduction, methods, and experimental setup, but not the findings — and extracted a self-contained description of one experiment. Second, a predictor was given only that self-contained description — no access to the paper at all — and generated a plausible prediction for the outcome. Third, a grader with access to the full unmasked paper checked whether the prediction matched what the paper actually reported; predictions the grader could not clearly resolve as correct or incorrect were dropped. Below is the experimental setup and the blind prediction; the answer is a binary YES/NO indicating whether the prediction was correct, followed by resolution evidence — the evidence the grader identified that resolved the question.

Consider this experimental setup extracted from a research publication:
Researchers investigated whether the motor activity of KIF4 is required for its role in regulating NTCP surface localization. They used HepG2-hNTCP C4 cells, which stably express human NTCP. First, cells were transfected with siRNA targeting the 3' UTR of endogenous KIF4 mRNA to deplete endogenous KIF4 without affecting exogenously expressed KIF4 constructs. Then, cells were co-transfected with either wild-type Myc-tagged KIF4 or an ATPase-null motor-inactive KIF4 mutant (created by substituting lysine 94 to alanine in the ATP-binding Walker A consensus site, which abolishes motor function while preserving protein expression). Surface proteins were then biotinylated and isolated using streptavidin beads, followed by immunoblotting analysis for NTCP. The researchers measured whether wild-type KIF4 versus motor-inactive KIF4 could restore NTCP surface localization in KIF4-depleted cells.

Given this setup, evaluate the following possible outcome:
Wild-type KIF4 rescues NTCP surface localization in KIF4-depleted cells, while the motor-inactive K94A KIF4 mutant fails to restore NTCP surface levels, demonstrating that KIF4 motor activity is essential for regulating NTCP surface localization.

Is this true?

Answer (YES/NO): YES